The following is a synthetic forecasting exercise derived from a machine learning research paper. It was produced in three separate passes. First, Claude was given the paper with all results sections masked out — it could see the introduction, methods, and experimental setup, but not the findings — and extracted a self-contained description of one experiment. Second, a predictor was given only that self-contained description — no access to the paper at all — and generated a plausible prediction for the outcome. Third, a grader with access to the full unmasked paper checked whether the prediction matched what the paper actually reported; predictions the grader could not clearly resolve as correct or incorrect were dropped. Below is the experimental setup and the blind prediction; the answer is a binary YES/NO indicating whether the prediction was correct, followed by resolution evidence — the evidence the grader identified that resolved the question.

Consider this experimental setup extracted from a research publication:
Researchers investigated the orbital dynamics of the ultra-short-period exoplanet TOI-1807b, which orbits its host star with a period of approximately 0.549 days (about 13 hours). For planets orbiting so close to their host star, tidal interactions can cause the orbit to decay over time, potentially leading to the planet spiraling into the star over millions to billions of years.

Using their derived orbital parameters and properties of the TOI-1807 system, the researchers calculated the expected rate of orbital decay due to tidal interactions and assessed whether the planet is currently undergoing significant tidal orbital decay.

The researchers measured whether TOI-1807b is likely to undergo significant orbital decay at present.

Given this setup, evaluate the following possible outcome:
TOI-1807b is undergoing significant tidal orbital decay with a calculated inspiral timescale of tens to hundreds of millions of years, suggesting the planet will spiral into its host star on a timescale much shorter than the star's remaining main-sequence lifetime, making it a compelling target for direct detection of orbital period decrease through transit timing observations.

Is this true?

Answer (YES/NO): NO